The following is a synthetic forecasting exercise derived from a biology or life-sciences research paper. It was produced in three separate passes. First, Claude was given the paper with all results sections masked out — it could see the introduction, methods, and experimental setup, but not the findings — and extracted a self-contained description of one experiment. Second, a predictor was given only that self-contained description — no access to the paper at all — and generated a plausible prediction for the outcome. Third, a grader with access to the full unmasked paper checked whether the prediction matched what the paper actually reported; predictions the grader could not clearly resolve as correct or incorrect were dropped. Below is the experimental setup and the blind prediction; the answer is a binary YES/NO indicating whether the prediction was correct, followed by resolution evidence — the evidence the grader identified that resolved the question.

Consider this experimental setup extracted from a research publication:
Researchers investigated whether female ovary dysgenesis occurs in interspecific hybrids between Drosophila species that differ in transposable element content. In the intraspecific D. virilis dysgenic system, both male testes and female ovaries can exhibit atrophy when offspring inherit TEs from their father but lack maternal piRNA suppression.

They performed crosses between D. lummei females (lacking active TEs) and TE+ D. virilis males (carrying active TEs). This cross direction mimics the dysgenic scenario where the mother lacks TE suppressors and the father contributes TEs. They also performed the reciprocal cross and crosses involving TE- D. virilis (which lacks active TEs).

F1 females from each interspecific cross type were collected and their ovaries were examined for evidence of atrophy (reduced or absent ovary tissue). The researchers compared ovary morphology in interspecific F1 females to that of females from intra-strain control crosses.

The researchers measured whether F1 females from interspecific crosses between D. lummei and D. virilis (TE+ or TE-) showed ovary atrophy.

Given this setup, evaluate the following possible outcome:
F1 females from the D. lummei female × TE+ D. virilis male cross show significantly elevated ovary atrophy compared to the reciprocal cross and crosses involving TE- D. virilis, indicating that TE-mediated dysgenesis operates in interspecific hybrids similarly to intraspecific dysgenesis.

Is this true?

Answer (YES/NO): NO